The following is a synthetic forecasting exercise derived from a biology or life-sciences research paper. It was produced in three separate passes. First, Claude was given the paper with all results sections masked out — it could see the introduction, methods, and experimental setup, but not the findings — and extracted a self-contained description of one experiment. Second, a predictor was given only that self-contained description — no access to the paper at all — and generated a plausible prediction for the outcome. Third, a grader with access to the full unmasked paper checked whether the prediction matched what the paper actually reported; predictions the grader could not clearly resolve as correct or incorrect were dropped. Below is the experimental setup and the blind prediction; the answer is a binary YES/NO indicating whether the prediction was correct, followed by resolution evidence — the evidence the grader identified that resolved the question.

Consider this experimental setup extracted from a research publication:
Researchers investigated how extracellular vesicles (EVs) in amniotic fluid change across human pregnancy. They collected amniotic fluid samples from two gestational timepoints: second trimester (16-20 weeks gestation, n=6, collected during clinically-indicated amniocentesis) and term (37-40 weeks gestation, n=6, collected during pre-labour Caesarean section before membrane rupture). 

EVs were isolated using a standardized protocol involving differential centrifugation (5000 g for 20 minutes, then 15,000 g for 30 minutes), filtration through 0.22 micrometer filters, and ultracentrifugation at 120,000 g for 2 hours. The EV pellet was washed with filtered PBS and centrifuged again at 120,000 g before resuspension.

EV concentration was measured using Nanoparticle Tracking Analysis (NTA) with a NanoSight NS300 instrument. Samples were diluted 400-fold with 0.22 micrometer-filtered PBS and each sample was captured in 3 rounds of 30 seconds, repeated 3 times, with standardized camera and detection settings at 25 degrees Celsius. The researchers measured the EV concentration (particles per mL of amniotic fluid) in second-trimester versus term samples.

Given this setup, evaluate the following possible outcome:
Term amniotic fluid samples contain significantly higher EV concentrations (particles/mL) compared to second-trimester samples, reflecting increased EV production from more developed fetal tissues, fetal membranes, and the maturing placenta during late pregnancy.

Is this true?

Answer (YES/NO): NO